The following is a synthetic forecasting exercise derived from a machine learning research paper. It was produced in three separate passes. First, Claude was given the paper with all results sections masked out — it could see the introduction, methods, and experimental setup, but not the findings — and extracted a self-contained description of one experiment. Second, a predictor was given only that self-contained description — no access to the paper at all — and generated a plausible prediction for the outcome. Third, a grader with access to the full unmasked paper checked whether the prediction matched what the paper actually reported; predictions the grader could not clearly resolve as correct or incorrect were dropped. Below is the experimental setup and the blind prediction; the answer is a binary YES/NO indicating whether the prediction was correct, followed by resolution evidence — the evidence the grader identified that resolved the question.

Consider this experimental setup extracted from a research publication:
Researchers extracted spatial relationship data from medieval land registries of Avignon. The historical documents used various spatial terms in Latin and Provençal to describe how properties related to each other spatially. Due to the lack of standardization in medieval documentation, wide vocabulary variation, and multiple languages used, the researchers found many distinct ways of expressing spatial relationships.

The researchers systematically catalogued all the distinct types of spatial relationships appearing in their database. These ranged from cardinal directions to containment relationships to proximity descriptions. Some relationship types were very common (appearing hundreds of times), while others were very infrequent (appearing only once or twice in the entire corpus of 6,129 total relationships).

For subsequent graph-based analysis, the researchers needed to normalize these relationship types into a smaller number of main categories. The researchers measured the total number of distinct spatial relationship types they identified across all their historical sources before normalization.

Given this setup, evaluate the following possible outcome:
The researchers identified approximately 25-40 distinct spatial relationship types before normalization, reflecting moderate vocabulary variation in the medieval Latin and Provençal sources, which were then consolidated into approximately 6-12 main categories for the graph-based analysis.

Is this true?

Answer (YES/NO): NO